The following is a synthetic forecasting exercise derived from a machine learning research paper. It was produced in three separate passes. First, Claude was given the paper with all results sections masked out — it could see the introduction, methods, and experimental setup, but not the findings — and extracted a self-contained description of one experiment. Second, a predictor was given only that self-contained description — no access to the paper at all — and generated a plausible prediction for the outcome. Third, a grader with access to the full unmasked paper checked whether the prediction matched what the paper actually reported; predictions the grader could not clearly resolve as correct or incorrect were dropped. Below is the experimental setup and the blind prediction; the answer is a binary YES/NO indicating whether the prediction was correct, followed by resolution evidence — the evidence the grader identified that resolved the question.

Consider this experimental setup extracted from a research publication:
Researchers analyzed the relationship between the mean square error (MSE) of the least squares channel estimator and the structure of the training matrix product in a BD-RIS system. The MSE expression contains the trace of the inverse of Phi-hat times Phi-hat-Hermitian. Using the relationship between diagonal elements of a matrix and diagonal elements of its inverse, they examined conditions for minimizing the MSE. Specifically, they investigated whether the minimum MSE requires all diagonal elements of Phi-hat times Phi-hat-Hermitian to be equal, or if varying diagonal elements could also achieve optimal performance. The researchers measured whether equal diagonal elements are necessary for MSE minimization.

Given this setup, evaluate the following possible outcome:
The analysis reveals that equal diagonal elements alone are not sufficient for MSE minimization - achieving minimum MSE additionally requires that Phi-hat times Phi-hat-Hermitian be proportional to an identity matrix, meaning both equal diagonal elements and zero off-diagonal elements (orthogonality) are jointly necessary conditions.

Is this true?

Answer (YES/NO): YES